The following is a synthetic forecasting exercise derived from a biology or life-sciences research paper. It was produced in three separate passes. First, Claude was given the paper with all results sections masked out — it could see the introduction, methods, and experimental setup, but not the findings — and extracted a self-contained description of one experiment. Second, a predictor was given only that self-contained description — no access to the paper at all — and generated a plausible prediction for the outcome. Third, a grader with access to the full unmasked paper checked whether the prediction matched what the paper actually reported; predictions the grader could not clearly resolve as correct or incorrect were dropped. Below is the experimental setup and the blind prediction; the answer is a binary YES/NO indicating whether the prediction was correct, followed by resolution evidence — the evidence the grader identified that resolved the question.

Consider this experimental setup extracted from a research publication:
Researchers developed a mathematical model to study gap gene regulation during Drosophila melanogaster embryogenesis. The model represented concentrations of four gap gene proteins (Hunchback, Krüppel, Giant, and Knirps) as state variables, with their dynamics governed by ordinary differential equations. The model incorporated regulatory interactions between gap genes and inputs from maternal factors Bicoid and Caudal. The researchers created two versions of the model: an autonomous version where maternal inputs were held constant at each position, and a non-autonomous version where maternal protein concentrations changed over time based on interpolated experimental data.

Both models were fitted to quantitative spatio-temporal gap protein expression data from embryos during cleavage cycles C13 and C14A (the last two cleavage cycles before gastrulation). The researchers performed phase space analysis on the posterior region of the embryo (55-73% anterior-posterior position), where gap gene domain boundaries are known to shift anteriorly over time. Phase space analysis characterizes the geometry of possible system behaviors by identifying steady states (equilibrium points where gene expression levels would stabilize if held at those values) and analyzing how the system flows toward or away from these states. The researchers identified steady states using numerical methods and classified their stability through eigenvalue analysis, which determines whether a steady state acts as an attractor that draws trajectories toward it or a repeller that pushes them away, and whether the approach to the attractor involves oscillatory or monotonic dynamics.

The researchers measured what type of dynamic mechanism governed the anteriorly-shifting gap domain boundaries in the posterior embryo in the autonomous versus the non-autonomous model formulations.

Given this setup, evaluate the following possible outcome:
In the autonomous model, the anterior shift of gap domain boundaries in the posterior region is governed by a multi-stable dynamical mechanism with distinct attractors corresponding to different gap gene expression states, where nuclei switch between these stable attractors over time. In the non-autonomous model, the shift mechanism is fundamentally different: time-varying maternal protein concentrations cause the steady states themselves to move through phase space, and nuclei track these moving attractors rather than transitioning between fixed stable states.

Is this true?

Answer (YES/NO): NO